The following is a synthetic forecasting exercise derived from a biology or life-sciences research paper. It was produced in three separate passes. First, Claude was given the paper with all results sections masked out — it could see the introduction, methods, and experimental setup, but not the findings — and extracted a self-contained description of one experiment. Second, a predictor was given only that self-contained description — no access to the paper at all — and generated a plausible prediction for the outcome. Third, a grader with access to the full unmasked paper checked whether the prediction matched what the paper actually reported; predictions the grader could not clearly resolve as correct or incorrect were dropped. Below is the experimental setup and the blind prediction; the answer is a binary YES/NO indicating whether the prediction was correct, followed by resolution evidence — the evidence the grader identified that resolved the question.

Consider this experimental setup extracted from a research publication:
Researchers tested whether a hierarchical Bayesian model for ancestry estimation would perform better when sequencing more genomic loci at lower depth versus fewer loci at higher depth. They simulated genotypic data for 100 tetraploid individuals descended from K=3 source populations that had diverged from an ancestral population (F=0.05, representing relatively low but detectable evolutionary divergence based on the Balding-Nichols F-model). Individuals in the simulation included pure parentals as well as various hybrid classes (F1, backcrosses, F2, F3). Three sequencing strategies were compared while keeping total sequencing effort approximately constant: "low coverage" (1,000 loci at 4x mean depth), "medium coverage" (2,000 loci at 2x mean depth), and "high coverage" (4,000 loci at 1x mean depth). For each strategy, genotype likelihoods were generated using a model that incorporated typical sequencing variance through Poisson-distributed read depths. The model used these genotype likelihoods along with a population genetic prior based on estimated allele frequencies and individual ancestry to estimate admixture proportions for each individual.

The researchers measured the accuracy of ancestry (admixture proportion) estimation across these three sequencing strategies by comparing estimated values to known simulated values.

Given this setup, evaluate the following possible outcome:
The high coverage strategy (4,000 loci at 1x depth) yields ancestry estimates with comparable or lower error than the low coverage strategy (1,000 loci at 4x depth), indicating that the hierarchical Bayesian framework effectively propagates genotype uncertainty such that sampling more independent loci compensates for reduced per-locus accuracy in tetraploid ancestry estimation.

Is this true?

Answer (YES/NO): YES